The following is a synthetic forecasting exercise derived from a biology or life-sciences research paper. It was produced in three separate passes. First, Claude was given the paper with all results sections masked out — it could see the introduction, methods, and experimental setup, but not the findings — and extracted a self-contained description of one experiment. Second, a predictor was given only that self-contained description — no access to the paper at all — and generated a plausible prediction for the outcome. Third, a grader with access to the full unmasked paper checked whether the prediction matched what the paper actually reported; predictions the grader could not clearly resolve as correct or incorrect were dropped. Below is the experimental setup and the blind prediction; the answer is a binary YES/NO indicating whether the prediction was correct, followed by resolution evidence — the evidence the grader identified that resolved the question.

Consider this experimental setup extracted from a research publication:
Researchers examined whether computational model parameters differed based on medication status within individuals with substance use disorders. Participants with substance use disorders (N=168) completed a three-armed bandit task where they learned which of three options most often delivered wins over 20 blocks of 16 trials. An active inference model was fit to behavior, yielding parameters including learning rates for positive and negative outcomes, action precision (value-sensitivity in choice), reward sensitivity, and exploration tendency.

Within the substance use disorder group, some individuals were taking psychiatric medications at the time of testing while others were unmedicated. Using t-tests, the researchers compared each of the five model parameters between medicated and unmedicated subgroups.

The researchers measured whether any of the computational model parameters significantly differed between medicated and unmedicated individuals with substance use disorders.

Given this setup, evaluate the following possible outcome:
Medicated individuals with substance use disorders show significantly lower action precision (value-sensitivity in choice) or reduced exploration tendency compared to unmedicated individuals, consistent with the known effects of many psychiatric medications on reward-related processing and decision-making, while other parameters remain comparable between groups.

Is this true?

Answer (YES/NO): NO